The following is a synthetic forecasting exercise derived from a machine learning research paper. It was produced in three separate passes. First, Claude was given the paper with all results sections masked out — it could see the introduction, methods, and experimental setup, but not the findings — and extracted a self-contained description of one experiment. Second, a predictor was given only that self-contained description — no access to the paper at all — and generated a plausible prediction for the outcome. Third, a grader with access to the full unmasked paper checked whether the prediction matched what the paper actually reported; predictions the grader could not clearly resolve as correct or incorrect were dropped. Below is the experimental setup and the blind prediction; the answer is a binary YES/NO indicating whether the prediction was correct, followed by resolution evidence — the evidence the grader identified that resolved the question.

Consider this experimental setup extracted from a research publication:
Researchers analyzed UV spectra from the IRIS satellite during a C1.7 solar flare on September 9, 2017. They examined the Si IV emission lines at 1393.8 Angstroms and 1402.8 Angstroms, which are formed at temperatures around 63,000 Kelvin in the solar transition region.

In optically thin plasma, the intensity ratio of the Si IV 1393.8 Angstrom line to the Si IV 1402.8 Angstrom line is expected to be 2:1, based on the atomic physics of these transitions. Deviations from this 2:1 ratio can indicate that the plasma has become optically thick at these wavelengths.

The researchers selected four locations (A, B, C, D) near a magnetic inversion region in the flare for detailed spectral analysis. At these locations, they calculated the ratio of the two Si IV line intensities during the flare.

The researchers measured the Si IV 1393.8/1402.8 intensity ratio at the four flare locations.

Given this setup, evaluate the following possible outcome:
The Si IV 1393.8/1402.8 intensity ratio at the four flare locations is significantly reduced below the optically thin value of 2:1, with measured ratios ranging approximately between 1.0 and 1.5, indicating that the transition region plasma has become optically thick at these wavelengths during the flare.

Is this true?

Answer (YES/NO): NO